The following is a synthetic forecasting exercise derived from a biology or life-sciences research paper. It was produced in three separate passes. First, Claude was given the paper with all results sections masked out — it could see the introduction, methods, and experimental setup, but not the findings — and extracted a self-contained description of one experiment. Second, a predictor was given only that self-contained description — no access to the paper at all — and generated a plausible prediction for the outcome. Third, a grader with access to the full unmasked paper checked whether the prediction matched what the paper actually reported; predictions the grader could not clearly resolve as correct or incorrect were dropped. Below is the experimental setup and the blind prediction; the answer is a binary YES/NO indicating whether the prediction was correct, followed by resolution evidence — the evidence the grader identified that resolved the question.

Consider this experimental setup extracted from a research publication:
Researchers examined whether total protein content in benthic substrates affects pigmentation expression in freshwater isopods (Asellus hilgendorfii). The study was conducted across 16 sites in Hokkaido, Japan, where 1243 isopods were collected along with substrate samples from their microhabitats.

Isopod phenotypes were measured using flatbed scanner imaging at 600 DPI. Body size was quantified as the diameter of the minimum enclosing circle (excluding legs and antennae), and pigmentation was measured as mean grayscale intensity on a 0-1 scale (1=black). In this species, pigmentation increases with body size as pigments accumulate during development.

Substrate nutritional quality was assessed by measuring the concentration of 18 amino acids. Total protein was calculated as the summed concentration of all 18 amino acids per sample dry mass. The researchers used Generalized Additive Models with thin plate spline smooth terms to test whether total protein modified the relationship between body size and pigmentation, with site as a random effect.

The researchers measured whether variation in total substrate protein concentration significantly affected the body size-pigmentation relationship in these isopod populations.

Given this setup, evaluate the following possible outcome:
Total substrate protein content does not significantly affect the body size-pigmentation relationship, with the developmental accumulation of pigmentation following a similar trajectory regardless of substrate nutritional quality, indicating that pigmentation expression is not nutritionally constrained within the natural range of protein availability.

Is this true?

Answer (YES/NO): YES